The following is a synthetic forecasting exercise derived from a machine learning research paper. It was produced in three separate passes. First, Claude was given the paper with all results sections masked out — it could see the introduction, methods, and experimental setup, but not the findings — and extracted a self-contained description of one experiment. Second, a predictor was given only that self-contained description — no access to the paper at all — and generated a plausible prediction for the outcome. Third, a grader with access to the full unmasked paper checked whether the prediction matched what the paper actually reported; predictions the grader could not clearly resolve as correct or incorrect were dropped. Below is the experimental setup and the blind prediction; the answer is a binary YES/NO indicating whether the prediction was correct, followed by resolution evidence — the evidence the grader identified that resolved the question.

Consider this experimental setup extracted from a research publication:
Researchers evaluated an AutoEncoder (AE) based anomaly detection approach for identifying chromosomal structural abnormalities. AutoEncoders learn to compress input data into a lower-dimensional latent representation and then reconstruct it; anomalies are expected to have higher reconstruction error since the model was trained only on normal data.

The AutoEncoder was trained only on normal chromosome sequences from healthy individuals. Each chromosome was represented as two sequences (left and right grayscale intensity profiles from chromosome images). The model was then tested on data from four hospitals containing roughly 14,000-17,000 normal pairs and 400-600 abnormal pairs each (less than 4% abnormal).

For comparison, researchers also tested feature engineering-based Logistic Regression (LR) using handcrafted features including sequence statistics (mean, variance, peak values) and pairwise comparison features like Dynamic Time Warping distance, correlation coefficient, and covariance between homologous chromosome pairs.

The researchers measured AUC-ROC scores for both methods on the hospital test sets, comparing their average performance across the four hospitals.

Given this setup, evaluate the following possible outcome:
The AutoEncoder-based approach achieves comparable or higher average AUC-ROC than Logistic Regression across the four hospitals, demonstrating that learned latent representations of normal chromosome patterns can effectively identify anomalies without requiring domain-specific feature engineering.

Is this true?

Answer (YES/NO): NO